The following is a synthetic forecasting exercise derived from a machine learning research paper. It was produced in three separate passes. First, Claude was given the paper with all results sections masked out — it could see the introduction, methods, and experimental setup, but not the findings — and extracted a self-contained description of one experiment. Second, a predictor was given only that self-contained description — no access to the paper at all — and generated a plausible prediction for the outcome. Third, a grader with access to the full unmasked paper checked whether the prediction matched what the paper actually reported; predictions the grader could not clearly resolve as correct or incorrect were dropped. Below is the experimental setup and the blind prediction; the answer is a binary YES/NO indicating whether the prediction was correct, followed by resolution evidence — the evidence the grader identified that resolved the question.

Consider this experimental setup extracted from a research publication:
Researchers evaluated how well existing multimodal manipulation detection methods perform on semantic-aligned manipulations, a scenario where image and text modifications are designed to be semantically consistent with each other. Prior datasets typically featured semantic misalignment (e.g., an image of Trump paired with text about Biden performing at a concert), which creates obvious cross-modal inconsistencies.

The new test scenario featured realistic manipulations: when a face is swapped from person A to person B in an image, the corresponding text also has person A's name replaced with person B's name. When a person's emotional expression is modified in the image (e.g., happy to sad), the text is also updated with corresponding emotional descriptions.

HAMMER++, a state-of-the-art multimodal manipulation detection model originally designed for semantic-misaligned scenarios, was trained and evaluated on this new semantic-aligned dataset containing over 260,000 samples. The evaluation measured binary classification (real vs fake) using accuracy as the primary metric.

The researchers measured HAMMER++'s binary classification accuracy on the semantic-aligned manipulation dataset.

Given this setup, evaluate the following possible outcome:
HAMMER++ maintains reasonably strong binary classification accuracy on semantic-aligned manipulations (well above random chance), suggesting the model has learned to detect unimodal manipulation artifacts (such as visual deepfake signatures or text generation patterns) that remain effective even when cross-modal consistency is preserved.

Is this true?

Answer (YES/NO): YES